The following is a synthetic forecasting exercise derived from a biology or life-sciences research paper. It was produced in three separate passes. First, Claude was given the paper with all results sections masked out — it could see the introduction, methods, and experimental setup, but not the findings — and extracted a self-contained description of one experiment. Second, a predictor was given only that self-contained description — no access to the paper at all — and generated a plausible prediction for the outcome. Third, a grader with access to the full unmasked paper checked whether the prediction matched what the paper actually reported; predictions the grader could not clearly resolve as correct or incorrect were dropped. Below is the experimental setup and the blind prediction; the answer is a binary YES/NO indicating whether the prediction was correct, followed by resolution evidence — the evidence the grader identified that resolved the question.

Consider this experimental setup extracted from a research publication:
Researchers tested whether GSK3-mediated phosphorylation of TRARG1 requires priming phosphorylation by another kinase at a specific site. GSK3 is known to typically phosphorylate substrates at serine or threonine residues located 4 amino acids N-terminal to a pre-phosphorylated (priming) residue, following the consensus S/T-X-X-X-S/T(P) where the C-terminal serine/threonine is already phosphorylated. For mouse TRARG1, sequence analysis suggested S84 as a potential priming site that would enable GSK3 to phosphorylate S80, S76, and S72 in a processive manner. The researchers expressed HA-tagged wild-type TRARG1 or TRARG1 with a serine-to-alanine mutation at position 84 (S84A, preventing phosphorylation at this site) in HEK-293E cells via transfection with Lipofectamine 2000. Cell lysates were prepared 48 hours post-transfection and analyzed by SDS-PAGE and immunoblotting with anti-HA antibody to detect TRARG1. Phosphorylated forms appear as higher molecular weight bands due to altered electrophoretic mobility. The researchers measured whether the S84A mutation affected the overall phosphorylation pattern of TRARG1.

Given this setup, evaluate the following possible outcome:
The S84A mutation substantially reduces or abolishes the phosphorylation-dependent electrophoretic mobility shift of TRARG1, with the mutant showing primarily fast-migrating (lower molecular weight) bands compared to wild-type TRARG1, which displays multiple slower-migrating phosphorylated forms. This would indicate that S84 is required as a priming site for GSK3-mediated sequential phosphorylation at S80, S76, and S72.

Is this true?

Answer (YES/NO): YES